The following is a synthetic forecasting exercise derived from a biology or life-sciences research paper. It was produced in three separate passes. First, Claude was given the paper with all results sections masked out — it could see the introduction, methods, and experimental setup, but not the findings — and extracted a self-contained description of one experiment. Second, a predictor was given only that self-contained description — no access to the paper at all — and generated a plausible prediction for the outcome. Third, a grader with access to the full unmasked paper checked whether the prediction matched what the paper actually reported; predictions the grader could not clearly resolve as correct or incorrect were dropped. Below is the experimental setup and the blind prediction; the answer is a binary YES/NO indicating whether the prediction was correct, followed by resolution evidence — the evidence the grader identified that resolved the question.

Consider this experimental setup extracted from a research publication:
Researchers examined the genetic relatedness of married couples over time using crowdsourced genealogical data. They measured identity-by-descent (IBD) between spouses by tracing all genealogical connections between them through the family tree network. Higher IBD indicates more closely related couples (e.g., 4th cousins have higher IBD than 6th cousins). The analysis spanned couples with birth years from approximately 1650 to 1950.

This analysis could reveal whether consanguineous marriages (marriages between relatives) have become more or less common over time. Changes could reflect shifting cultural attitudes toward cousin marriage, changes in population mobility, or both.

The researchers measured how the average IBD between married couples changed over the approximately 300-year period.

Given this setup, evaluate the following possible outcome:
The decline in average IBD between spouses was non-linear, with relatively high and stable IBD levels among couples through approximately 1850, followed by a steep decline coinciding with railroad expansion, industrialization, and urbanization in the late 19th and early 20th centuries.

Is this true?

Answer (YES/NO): NO